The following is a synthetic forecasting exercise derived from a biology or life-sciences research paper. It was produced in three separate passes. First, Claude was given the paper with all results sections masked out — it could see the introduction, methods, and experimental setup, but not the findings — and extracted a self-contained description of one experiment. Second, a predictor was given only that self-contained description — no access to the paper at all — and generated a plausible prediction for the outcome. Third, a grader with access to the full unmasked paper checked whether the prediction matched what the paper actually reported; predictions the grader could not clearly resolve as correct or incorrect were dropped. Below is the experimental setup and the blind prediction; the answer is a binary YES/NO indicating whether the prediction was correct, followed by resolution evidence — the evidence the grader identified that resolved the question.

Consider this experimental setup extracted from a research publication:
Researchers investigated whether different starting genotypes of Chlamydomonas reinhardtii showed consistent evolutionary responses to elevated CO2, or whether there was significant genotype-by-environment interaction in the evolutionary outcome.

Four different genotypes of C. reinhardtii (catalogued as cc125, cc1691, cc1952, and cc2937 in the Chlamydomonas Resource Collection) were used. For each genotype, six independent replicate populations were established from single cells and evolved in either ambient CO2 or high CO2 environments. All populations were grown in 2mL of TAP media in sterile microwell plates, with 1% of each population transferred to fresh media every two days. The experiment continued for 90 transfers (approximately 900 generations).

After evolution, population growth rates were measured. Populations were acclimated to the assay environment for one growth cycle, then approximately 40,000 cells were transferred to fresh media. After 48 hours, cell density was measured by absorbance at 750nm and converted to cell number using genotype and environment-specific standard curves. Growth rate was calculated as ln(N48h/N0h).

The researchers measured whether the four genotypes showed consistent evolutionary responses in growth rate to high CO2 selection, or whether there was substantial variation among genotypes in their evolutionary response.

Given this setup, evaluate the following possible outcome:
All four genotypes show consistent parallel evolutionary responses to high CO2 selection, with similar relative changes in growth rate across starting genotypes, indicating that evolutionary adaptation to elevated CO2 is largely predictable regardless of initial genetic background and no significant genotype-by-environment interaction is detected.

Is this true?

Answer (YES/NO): NO